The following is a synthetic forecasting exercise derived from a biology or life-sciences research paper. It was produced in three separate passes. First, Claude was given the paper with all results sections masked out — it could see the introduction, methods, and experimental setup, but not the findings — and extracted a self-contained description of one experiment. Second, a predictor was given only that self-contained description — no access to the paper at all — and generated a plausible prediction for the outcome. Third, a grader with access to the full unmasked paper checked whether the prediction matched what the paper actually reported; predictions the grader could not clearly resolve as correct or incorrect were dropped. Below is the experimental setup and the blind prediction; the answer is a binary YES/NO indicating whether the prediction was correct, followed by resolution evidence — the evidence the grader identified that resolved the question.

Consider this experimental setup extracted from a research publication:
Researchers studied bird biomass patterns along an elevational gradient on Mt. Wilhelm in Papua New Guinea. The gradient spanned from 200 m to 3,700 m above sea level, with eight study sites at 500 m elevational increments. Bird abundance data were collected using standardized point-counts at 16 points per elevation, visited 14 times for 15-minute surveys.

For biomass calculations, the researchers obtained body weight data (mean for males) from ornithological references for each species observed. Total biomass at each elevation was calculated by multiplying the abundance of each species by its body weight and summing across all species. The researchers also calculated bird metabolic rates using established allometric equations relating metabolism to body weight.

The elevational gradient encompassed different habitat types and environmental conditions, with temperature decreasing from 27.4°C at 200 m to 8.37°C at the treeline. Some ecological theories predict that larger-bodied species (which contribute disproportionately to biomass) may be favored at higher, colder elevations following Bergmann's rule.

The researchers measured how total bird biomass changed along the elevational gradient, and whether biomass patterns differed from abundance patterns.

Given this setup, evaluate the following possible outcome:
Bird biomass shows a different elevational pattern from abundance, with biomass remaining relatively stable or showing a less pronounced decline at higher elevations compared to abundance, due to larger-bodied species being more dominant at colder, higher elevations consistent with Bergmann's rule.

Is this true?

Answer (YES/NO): NO